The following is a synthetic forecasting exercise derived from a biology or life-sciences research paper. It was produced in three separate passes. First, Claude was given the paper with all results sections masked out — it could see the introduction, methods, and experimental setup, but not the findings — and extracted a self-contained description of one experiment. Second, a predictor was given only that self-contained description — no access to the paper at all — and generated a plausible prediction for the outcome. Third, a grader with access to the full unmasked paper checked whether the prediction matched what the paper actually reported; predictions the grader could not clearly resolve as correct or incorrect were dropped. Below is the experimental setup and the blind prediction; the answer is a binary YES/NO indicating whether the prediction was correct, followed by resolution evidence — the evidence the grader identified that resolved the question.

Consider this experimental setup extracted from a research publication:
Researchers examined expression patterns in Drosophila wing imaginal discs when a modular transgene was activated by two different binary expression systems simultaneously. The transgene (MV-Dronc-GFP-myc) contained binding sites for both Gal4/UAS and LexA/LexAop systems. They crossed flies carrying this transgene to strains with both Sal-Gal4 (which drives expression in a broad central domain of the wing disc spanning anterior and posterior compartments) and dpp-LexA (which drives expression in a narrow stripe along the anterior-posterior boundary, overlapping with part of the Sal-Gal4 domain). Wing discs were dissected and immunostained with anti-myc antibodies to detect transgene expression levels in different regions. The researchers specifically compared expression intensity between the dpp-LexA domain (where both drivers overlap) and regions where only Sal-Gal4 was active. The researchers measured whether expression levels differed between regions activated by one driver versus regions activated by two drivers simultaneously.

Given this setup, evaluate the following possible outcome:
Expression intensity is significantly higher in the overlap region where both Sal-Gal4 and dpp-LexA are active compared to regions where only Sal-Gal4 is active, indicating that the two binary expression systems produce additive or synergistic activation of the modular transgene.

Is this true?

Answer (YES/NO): YES